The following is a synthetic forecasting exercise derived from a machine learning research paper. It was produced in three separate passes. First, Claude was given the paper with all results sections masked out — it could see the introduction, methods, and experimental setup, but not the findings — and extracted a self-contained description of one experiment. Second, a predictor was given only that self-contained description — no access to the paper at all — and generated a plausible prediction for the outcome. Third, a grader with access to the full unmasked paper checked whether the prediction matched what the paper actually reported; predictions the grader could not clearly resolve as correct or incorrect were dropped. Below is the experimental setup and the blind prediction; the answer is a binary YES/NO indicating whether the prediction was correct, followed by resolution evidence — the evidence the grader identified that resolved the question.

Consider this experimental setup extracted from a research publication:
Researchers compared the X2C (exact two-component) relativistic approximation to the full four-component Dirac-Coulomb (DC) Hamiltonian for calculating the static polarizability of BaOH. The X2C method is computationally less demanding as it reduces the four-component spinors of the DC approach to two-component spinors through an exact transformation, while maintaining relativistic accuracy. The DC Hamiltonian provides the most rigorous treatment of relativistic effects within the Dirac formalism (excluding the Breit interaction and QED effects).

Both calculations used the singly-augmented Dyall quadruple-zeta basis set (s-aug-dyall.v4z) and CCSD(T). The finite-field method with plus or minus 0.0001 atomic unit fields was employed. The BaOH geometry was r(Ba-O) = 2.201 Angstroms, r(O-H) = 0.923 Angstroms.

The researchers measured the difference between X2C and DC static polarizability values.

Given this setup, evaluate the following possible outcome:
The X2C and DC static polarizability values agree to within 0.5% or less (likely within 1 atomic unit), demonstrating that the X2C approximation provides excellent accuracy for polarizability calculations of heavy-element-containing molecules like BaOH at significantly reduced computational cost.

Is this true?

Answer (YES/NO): YES